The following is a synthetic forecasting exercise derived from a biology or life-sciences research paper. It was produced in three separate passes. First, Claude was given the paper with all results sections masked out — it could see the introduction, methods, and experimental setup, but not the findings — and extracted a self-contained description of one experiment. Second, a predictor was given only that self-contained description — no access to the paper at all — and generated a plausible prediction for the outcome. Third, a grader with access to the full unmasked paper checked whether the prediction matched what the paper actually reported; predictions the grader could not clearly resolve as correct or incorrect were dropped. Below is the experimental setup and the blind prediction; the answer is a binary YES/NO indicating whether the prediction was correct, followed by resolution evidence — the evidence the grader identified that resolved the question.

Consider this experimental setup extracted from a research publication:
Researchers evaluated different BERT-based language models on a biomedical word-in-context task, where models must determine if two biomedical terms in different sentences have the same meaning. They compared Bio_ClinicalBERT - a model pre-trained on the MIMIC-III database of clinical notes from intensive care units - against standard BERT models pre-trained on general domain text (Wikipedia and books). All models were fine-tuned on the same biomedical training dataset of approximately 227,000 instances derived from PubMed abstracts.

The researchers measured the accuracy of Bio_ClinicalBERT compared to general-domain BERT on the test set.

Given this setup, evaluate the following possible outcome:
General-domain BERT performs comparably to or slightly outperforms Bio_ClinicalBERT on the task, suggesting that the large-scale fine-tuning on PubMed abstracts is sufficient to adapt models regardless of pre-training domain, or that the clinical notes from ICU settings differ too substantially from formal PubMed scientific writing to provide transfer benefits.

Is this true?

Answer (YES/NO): YES